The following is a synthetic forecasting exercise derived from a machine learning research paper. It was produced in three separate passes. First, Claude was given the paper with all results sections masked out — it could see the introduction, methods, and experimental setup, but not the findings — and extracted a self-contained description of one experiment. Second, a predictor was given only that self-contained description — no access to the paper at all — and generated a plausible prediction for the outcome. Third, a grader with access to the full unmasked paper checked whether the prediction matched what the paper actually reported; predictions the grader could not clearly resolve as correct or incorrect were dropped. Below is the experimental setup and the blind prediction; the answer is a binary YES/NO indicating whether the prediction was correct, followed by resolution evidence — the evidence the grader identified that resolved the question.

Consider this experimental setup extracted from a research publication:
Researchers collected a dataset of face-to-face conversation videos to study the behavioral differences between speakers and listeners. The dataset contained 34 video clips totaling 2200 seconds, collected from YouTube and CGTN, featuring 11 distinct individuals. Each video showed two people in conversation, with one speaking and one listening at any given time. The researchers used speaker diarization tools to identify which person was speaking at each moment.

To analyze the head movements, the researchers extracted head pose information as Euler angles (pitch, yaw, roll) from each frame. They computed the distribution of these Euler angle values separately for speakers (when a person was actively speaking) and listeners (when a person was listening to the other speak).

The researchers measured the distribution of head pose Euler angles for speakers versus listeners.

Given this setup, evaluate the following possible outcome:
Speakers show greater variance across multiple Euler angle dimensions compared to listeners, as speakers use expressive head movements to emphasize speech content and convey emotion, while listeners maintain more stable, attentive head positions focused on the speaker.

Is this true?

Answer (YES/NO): YES